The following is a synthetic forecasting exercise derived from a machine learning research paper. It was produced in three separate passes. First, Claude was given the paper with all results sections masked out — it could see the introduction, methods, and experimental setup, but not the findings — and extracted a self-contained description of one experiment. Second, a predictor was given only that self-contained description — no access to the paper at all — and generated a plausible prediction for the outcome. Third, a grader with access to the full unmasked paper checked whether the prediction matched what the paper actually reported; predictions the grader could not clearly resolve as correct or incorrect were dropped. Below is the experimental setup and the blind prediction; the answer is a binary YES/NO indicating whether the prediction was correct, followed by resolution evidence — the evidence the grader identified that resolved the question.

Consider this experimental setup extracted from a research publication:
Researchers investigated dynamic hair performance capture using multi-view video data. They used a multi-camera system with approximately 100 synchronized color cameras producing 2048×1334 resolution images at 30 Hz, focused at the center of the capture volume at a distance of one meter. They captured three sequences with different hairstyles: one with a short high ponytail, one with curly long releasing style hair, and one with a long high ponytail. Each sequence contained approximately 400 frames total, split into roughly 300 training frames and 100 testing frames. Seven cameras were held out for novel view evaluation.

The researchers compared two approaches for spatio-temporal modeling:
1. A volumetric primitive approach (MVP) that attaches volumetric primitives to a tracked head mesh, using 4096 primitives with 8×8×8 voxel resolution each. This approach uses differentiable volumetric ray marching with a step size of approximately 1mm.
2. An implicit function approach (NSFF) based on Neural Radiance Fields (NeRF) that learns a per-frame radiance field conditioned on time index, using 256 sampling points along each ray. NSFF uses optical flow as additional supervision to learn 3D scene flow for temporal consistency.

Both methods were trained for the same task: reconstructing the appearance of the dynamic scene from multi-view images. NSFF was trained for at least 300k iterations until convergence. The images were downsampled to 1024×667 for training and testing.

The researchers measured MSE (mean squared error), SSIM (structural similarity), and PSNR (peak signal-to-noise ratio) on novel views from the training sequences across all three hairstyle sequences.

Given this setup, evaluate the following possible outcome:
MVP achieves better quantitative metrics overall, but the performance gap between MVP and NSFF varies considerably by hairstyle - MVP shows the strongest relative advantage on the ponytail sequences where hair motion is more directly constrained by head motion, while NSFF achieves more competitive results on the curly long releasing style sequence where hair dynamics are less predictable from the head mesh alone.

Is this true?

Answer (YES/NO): NO